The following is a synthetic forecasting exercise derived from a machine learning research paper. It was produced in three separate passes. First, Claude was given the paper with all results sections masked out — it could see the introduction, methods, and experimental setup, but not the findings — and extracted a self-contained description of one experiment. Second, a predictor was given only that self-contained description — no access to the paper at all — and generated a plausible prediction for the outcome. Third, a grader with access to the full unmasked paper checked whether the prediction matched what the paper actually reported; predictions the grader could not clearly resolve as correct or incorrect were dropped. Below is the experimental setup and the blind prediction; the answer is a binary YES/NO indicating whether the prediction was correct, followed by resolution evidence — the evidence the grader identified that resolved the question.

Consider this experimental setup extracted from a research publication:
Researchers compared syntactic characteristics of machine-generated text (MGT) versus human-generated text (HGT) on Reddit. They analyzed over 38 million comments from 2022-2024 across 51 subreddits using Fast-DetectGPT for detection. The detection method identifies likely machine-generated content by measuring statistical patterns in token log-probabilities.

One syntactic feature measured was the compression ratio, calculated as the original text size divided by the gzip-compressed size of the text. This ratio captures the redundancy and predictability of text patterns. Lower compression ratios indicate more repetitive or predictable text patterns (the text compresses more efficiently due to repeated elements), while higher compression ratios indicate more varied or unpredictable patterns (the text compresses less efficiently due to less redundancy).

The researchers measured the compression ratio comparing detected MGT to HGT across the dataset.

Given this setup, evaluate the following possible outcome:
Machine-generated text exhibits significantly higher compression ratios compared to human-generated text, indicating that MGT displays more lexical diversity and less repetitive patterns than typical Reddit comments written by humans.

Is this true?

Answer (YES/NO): NO